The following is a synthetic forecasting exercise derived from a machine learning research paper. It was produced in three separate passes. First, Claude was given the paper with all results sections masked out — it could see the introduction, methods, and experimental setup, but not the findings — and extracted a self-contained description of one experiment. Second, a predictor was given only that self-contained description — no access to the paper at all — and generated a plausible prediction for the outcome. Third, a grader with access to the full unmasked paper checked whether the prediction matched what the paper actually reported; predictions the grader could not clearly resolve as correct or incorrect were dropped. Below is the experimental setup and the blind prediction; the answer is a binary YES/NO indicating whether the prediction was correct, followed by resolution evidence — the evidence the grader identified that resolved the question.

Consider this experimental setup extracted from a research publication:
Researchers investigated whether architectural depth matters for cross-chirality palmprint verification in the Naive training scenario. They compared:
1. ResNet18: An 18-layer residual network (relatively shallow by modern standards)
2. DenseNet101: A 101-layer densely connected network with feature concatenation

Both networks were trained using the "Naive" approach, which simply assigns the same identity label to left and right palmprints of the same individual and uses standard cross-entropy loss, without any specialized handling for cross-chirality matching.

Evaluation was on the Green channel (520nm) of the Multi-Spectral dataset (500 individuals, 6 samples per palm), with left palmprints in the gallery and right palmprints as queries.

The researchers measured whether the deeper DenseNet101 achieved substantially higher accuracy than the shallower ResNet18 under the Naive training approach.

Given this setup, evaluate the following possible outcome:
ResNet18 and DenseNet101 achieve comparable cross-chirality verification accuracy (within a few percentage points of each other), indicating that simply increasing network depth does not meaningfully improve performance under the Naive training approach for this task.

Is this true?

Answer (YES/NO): YES